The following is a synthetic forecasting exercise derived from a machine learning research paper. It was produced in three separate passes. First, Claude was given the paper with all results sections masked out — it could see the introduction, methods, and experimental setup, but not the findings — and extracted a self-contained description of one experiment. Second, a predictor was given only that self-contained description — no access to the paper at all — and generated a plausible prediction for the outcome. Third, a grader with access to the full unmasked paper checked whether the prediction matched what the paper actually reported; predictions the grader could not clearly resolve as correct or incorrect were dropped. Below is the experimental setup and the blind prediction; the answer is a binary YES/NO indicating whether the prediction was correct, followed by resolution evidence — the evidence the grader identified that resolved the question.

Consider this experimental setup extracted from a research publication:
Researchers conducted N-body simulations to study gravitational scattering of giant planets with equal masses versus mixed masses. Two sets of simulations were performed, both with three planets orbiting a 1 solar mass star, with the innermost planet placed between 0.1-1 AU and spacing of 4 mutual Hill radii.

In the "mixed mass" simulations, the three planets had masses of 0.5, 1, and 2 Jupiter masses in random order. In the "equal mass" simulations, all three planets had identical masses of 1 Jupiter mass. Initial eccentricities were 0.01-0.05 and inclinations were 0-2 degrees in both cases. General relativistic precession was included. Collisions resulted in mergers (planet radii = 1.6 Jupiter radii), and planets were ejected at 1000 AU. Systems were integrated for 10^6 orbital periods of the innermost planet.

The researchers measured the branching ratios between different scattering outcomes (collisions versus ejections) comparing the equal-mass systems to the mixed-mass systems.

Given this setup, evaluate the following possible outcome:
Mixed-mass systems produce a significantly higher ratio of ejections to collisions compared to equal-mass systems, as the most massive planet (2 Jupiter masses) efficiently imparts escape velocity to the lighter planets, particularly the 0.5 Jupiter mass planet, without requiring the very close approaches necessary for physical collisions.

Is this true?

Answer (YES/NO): YES